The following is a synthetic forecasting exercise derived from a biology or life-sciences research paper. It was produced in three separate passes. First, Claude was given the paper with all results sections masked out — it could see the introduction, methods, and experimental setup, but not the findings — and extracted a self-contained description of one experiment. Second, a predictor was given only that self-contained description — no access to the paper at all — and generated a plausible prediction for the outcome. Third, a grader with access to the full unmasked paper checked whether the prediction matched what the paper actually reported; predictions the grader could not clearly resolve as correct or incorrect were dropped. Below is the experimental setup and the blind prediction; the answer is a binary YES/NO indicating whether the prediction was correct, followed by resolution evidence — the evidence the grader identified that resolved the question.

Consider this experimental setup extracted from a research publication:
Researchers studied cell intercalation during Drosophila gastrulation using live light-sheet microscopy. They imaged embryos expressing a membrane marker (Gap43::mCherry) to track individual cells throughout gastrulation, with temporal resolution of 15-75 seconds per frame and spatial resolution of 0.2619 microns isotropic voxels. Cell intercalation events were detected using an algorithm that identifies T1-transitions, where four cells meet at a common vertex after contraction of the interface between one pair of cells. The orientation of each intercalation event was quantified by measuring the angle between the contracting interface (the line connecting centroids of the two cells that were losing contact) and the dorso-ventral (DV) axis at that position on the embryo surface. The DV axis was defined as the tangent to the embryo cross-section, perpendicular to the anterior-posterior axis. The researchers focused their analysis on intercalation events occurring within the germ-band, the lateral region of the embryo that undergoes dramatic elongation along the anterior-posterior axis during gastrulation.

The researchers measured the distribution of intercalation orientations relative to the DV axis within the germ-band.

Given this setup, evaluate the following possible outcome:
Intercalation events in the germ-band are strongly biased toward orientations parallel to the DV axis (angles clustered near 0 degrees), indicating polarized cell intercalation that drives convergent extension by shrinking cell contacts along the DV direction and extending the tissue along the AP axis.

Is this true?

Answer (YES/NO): YES